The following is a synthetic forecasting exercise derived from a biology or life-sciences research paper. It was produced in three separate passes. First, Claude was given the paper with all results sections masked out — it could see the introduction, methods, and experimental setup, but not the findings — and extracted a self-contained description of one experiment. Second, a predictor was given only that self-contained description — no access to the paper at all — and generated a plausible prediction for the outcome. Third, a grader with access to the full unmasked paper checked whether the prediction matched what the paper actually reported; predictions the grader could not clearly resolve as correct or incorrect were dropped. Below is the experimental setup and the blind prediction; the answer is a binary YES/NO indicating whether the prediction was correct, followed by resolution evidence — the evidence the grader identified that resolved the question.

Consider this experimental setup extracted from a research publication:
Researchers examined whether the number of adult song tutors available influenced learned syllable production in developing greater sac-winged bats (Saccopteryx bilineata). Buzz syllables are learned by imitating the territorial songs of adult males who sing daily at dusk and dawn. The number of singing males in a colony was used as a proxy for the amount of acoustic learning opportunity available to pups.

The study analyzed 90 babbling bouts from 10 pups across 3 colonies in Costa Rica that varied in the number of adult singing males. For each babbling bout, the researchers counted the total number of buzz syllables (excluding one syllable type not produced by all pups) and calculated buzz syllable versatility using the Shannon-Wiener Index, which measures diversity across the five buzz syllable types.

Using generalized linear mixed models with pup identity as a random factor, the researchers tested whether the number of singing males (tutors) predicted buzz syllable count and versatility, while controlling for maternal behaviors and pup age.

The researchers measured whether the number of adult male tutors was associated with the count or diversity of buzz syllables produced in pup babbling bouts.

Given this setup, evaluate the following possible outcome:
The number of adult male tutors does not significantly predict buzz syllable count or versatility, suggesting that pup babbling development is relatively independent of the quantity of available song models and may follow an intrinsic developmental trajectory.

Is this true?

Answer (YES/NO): YES